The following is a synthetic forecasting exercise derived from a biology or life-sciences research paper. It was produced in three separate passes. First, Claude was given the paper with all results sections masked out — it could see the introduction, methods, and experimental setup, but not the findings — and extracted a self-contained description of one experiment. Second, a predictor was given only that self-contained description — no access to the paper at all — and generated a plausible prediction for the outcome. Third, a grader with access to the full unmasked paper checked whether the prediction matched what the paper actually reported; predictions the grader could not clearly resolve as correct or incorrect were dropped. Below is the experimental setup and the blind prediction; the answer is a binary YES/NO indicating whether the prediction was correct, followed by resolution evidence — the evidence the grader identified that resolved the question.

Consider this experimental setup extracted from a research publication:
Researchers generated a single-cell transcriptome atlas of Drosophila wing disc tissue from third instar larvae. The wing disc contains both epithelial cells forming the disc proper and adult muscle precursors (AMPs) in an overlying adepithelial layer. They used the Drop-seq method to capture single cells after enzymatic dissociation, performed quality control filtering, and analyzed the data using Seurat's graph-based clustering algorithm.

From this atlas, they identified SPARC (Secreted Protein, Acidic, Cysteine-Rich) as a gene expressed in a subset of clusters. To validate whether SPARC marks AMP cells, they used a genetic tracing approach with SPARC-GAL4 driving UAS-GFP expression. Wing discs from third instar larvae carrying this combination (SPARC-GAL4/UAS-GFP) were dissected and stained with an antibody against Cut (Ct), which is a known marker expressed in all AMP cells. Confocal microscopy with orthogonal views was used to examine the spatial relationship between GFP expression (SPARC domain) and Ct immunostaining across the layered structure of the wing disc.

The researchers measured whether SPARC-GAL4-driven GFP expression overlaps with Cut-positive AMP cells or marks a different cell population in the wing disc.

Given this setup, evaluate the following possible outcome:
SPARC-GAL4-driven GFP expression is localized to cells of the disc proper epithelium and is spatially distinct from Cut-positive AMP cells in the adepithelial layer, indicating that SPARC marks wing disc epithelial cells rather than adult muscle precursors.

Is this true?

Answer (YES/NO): NO